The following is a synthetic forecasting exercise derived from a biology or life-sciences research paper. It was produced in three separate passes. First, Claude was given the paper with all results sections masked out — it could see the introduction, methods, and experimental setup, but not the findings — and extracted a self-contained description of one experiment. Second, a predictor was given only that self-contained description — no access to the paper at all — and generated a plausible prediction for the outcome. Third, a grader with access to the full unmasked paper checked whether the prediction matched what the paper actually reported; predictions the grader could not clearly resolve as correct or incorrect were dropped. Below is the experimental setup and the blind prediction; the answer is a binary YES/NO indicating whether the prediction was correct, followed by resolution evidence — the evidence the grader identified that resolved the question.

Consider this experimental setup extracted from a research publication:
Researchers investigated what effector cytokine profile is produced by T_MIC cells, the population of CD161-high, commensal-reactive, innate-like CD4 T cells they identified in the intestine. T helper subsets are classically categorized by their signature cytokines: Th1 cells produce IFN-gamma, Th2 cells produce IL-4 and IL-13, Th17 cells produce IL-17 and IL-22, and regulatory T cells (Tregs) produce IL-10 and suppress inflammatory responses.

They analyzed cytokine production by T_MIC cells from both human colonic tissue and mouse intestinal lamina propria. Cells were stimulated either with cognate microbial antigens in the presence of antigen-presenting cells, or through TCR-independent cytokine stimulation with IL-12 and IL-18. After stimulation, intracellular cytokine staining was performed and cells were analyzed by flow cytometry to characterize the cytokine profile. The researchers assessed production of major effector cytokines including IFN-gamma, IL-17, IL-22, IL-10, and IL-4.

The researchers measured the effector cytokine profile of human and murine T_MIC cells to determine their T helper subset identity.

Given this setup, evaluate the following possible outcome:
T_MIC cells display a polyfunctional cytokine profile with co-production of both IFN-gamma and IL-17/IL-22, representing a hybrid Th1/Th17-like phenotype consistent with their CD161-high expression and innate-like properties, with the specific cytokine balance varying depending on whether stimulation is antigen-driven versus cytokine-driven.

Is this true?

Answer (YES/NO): YES